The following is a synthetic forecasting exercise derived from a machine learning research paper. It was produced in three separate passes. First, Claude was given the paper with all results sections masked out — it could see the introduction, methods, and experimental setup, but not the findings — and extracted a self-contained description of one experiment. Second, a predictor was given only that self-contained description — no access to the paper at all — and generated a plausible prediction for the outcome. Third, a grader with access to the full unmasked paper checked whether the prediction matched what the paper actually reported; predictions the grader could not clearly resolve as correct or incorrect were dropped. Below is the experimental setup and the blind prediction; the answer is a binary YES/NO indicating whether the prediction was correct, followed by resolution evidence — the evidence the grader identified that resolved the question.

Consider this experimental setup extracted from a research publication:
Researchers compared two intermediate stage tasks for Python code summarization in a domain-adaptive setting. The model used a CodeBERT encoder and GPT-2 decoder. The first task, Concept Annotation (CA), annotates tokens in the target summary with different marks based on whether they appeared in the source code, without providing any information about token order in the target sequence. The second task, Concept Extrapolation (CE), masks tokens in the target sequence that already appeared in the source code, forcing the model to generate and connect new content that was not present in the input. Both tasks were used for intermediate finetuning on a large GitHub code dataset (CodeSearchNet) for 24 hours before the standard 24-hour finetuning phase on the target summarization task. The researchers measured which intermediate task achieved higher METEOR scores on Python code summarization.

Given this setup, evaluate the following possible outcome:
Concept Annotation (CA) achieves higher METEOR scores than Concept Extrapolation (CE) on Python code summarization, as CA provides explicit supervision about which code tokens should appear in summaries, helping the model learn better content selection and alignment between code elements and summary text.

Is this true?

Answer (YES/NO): NO